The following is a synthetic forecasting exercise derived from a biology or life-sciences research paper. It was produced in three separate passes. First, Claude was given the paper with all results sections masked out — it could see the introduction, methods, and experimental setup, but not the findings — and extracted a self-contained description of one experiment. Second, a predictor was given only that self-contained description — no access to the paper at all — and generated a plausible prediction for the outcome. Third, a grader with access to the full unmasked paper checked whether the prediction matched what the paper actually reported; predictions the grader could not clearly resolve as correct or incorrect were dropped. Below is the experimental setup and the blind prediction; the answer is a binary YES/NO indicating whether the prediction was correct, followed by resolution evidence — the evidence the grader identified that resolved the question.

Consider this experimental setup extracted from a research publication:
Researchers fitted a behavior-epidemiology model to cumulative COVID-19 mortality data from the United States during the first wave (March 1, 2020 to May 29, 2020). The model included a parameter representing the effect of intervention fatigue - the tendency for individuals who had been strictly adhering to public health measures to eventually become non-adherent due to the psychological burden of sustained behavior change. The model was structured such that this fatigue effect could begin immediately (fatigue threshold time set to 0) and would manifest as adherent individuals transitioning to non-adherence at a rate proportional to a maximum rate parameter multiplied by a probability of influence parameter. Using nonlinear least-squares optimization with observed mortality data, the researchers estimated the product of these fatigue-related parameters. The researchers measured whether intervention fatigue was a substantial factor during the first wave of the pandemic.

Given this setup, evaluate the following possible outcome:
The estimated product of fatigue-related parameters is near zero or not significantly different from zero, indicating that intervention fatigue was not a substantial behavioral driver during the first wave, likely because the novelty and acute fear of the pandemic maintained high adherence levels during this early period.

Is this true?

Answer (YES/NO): YES